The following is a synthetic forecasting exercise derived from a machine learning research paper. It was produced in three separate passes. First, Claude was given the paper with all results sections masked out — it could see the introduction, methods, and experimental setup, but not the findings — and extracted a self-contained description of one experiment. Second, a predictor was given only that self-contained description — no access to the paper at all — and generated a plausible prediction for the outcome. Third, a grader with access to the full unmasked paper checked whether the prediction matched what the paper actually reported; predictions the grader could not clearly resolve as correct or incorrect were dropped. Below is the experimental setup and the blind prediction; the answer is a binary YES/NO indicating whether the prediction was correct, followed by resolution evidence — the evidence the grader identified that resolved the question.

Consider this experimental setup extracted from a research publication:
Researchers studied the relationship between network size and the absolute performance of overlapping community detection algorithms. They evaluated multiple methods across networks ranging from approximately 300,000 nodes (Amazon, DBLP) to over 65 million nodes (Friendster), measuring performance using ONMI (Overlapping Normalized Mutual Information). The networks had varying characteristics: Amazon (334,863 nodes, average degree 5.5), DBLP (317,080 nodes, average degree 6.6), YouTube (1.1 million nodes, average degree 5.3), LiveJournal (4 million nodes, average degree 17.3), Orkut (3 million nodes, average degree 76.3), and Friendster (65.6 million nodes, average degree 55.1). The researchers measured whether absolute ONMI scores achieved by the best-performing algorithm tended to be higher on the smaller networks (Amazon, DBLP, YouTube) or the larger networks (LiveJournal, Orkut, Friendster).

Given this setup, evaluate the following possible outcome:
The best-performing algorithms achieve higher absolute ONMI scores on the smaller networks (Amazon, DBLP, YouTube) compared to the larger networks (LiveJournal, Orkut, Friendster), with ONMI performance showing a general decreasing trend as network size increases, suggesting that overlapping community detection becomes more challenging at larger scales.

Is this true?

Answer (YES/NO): YES